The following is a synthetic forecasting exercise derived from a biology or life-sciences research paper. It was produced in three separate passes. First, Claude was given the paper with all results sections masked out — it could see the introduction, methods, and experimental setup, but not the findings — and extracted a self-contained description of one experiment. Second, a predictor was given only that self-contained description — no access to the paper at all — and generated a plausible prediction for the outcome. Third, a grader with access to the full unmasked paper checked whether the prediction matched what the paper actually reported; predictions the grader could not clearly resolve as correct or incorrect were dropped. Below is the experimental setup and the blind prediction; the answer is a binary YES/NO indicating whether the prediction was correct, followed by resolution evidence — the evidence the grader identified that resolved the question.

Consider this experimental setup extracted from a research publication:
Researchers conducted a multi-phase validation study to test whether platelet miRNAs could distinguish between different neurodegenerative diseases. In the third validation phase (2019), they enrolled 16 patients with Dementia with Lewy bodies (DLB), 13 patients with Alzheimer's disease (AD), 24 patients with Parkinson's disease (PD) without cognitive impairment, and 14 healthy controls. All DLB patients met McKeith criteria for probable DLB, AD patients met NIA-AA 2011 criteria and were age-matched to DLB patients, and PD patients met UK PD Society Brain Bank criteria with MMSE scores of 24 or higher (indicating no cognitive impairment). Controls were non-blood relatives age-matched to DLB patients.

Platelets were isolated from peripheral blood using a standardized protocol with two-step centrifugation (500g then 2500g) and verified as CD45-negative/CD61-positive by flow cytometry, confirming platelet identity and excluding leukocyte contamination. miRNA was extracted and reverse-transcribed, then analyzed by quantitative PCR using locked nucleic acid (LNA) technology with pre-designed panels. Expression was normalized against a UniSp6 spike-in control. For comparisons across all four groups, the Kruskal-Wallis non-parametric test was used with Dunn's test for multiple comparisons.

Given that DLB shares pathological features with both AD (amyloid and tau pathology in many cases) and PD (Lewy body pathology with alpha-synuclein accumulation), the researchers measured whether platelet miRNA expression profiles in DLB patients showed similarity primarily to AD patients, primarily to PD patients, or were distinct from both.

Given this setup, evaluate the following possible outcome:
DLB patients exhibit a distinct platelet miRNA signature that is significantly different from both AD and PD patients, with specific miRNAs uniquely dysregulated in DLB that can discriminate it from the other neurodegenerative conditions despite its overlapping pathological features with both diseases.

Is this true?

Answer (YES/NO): YES